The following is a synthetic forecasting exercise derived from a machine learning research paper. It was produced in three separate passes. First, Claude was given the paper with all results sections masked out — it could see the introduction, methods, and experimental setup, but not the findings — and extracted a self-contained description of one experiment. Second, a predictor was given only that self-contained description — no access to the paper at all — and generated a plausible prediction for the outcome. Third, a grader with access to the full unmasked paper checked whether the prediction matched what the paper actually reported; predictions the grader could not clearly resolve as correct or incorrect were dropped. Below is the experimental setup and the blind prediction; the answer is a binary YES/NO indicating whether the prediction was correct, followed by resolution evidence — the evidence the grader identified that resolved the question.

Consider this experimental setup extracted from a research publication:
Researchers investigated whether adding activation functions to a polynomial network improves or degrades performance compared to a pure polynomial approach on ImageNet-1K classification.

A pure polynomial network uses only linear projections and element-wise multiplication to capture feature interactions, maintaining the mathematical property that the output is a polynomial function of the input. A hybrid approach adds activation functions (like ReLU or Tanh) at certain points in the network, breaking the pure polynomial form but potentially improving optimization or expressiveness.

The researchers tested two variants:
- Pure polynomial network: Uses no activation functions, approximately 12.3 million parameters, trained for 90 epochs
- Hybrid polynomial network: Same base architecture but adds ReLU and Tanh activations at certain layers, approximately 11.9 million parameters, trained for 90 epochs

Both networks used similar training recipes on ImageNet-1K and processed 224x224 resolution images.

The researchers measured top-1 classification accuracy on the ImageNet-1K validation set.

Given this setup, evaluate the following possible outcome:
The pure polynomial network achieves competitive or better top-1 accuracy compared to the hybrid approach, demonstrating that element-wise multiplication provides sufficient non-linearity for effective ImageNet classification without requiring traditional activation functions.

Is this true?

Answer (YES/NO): NO